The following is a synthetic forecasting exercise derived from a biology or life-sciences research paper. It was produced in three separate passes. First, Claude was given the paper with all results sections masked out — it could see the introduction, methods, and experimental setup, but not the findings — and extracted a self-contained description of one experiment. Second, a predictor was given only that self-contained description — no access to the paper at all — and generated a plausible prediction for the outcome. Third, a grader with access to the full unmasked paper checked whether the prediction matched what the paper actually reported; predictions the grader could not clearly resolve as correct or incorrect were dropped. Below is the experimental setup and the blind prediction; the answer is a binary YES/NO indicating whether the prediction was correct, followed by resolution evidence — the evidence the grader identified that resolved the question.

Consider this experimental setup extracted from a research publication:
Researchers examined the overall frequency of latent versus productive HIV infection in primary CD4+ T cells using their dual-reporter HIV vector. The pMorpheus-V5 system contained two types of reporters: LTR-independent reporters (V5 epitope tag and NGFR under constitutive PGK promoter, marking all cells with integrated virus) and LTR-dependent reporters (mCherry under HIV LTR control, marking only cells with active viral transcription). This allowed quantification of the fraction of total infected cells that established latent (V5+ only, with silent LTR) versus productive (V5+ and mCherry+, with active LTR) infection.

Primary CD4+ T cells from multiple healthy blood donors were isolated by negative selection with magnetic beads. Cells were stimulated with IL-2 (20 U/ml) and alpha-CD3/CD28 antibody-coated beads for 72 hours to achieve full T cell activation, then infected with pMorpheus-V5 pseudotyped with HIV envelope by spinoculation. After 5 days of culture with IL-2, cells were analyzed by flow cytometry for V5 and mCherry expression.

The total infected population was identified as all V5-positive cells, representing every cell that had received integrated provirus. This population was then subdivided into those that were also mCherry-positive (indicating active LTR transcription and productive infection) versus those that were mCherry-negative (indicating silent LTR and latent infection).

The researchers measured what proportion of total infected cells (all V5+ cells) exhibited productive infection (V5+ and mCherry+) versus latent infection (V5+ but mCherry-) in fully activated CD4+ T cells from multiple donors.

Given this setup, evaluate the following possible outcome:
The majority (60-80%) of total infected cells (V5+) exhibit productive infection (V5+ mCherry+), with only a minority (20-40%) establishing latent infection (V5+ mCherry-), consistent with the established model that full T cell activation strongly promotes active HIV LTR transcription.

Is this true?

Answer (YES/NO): NO